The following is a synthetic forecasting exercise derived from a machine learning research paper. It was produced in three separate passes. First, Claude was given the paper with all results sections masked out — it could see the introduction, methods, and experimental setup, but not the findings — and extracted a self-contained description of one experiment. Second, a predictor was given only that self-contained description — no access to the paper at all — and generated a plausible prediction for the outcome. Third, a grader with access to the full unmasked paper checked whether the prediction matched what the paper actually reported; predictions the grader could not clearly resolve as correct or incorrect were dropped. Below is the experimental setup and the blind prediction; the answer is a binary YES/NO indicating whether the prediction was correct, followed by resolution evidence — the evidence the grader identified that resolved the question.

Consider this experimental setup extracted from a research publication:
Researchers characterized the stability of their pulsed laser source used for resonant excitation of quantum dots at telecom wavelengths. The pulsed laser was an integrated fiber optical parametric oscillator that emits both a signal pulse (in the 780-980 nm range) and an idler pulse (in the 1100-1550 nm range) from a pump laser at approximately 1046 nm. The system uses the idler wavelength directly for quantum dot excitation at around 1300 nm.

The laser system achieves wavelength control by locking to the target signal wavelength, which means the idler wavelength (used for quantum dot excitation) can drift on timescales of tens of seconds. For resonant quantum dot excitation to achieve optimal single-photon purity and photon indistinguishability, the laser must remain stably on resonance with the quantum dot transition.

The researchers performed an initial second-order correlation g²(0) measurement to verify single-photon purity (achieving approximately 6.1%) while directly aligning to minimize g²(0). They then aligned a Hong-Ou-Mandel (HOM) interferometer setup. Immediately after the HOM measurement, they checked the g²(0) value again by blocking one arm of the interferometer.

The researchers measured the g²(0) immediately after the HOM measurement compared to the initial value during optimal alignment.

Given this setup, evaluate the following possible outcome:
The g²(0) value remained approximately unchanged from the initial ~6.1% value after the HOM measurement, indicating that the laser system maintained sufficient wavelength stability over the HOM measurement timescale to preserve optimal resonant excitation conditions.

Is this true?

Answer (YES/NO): NO